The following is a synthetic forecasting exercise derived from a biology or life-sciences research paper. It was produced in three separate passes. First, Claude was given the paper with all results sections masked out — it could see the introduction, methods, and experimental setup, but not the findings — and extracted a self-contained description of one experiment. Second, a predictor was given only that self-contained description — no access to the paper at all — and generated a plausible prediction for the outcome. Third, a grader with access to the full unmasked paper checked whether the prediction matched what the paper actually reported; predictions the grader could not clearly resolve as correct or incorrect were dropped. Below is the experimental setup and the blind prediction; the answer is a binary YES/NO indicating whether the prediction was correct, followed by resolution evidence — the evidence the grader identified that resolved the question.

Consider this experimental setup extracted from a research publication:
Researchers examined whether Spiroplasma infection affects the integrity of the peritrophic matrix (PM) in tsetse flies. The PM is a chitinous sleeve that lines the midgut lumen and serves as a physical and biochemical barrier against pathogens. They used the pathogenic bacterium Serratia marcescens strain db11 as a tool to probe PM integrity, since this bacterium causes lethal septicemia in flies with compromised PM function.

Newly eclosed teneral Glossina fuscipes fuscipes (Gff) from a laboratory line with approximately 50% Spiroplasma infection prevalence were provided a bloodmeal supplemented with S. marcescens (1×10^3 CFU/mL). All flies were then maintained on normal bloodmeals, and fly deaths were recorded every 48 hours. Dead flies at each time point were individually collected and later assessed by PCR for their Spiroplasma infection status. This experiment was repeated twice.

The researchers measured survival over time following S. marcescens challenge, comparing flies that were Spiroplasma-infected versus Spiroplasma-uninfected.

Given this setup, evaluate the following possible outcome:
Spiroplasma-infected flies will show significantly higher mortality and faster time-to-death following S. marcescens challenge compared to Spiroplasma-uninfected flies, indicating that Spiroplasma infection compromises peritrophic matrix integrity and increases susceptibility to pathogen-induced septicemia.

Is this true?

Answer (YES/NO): NO